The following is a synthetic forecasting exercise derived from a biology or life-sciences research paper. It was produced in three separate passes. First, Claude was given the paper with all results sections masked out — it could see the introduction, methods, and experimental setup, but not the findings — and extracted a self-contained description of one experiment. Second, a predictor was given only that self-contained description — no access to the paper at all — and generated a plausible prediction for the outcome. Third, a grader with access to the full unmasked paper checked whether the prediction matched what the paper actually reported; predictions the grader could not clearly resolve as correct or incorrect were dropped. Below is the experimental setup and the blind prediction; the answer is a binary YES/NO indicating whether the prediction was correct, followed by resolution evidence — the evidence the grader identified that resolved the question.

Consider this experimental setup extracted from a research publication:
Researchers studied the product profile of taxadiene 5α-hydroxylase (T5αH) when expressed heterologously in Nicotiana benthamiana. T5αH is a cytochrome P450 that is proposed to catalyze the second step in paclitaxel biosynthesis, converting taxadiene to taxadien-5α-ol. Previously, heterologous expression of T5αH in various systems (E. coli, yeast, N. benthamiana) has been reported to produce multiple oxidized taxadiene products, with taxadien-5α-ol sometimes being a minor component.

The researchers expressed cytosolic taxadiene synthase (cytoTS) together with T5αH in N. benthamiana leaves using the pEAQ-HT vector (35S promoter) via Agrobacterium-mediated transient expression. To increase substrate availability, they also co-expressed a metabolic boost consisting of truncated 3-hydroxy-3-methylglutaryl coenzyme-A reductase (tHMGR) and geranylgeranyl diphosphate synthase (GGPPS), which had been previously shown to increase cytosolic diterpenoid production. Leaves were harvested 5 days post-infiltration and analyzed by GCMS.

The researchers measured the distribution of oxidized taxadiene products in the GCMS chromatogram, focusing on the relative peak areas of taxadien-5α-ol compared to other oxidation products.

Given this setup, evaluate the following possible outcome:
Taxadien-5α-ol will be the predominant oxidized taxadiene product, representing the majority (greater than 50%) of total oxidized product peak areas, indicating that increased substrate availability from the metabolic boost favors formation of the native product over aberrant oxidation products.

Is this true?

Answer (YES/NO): NO